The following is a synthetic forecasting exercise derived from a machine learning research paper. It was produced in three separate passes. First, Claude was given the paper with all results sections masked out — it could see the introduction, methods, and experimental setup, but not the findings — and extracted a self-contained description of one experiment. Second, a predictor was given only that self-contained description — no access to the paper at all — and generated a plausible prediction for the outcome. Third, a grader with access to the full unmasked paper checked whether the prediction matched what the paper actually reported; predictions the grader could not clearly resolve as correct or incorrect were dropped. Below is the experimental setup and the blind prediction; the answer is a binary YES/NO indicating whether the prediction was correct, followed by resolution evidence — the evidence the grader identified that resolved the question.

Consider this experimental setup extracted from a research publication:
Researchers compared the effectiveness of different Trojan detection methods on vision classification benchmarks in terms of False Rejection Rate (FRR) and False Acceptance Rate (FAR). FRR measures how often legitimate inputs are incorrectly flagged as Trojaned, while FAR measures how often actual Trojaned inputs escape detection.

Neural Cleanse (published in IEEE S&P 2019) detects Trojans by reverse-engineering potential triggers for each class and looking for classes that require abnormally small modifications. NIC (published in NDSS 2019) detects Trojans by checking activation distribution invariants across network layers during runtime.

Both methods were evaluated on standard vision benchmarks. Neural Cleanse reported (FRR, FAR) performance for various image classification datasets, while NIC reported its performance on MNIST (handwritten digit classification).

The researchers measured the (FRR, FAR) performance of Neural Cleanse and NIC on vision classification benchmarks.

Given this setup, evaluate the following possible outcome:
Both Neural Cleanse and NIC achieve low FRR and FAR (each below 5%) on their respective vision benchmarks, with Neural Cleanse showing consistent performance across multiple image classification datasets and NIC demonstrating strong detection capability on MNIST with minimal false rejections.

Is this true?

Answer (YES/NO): NO